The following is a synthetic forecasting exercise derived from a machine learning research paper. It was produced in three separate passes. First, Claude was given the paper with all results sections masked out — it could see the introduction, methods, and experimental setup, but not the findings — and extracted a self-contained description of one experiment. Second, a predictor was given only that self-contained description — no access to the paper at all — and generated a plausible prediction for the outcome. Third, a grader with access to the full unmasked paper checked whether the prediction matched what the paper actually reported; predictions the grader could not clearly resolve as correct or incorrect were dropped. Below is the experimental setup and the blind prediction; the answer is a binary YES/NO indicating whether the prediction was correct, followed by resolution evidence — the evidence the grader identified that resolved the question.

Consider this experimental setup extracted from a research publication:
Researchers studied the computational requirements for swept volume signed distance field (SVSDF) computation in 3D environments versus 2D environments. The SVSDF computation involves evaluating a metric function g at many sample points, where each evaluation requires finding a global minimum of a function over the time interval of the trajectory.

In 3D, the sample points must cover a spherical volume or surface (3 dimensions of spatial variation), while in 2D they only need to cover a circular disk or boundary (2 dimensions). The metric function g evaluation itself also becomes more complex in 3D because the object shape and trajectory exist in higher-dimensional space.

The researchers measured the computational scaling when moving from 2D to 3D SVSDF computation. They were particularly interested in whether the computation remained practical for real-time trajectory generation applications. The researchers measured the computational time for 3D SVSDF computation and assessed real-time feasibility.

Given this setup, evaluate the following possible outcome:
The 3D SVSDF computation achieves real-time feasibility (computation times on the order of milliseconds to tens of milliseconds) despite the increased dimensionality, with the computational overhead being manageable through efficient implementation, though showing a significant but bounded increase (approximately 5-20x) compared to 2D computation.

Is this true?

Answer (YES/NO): NO